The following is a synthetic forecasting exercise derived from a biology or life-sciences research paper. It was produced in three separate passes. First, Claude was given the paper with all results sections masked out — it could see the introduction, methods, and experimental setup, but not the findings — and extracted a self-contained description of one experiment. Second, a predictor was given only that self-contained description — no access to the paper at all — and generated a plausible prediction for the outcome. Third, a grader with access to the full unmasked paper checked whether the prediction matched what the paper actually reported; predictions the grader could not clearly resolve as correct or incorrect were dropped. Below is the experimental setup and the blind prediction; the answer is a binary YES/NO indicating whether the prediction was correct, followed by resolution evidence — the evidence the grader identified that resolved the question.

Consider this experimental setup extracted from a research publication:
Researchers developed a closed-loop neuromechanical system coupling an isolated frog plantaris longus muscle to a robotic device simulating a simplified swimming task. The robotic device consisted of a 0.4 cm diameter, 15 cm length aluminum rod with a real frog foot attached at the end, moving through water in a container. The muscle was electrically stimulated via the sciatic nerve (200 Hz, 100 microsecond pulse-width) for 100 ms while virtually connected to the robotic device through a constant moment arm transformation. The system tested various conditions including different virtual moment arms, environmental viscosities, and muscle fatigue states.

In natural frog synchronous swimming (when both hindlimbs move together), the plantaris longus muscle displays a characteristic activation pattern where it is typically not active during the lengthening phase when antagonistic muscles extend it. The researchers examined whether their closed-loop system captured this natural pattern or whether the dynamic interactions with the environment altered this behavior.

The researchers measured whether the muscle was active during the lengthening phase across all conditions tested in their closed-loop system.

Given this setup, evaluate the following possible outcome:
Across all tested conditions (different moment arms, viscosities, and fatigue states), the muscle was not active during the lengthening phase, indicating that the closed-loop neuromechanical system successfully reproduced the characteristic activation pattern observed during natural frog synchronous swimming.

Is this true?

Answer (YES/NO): YES